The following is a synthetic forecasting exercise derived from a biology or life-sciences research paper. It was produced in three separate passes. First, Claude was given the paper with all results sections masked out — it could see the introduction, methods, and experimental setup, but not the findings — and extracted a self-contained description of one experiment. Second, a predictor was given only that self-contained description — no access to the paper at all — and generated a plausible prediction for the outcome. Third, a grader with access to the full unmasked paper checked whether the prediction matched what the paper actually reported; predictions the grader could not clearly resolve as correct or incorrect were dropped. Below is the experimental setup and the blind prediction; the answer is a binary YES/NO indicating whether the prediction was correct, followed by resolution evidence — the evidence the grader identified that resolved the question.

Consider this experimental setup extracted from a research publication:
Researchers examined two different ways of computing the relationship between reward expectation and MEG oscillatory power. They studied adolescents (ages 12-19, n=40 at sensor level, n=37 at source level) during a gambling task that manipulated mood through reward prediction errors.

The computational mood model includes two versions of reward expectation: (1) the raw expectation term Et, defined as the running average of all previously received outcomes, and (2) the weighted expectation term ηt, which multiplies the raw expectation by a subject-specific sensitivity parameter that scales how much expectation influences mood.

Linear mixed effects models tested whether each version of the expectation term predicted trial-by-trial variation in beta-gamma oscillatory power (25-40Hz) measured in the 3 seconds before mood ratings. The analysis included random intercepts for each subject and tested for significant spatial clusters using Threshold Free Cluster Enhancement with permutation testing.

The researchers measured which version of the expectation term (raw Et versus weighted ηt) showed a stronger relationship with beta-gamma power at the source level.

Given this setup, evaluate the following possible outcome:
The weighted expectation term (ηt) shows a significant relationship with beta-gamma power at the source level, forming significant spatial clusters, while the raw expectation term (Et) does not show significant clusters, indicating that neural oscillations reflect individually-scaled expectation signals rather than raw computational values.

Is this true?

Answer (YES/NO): NO